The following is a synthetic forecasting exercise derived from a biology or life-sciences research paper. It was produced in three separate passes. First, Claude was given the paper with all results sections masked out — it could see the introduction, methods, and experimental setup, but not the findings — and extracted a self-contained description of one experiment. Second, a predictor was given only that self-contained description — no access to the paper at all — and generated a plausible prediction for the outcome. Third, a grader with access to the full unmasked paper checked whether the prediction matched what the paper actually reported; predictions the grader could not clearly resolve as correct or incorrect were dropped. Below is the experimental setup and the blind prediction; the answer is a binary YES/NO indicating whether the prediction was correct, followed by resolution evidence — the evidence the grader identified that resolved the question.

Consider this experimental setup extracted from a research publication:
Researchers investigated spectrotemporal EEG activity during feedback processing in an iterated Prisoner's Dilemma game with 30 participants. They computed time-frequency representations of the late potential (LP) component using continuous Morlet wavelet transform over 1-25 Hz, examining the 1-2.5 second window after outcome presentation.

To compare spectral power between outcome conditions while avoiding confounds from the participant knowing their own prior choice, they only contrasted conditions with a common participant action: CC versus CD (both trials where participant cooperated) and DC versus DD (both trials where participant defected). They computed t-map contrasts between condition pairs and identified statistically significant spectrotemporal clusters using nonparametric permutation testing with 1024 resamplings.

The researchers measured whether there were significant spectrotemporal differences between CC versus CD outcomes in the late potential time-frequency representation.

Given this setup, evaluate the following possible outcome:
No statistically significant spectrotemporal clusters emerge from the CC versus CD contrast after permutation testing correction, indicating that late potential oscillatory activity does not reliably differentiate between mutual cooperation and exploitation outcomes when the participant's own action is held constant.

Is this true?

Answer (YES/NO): NO